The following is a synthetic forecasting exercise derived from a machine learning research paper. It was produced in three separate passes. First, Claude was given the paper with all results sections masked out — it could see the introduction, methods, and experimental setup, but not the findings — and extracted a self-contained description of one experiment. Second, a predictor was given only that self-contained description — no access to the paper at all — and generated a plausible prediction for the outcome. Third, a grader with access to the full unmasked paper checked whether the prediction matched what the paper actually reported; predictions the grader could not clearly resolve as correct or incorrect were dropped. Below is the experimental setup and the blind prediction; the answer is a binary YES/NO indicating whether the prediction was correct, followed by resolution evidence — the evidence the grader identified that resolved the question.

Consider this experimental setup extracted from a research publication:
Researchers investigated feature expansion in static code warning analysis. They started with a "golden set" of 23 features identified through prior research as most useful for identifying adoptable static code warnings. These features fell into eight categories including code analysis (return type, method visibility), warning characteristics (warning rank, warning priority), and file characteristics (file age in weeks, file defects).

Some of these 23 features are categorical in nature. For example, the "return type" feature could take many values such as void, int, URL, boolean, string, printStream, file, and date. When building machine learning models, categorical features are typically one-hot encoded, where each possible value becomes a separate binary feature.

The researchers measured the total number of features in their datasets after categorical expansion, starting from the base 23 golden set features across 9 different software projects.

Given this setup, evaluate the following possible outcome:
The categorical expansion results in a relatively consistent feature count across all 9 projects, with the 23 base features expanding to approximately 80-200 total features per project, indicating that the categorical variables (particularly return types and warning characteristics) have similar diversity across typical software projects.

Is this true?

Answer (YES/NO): NO